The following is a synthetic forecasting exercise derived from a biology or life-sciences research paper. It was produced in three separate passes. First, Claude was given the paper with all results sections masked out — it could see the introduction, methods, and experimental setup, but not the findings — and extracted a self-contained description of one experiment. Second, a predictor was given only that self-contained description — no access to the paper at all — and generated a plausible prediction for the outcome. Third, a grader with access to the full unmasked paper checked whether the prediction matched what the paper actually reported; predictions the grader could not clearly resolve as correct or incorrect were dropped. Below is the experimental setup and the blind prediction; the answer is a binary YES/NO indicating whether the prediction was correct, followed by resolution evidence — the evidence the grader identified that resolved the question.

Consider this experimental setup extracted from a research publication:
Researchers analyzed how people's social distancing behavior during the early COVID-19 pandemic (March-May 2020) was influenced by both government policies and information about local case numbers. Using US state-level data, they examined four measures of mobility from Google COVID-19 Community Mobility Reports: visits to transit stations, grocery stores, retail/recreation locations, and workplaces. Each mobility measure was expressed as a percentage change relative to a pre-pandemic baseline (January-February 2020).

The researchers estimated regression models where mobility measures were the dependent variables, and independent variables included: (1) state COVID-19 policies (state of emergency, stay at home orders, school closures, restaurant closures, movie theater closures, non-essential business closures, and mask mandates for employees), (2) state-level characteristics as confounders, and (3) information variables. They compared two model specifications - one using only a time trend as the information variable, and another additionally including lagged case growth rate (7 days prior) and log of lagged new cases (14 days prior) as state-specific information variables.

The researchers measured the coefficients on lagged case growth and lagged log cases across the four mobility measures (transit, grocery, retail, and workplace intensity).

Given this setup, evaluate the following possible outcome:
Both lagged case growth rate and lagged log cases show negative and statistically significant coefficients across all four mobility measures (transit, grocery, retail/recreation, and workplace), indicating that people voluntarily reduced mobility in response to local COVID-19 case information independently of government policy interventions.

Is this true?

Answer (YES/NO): NO